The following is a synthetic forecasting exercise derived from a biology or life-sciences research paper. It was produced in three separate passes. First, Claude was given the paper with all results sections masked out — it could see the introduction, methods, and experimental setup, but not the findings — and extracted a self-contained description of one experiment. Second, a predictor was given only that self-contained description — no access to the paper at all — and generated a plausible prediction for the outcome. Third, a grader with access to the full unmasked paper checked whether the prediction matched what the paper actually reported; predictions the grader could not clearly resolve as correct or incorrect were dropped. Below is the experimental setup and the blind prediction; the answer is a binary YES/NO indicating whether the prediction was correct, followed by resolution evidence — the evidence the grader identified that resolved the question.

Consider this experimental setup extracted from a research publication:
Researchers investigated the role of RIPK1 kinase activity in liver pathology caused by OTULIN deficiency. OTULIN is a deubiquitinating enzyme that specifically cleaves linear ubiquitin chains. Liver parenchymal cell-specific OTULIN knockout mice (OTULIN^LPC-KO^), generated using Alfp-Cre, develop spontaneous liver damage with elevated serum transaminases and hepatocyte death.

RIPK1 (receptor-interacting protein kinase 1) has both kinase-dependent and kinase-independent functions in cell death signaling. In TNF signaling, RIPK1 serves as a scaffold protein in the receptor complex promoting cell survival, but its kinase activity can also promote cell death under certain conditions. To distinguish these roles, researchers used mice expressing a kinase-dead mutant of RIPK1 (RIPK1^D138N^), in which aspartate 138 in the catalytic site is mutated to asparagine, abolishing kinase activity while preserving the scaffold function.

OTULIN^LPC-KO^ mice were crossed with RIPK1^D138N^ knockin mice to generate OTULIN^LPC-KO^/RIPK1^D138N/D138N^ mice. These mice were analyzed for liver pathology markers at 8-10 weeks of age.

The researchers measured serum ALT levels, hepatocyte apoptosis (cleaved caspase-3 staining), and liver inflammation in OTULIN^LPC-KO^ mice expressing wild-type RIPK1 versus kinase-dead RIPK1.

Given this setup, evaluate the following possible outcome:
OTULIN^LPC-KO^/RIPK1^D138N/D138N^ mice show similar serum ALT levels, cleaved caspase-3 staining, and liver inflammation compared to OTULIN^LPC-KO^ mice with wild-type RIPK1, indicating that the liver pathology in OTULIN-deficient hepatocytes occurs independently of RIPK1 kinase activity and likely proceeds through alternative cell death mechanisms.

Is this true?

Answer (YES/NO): NO